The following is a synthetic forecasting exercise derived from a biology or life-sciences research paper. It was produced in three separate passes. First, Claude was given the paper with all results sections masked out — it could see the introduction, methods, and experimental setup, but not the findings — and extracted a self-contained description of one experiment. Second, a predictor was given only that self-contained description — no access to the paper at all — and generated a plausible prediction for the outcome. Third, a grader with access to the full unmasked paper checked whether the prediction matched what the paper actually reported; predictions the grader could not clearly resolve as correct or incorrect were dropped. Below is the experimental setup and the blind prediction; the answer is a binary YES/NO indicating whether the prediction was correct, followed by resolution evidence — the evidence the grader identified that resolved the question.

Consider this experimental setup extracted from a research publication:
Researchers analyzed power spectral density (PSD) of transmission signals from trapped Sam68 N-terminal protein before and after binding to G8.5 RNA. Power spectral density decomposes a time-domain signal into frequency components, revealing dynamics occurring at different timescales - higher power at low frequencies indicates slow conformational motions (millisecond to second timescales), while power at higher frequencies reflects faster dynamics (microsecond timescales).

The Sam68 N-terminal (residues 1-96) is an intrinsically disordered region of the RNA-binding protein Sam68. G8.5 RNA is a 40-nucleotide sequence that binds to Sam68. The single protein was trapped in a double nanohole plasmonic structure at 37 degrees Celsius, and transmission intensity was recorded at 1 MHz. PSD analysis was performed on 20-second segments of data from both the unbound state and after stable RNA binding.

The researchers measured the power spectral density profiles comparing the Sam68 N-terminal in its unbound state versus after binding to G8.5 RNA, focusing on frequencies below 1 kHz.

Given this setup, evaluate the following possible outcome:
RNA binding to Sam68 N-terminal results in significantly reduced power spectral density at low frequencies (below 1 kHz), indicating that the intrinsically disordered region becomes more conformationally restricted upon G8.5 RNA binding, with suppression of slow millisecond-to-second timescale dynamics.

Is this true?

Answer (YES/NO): YES